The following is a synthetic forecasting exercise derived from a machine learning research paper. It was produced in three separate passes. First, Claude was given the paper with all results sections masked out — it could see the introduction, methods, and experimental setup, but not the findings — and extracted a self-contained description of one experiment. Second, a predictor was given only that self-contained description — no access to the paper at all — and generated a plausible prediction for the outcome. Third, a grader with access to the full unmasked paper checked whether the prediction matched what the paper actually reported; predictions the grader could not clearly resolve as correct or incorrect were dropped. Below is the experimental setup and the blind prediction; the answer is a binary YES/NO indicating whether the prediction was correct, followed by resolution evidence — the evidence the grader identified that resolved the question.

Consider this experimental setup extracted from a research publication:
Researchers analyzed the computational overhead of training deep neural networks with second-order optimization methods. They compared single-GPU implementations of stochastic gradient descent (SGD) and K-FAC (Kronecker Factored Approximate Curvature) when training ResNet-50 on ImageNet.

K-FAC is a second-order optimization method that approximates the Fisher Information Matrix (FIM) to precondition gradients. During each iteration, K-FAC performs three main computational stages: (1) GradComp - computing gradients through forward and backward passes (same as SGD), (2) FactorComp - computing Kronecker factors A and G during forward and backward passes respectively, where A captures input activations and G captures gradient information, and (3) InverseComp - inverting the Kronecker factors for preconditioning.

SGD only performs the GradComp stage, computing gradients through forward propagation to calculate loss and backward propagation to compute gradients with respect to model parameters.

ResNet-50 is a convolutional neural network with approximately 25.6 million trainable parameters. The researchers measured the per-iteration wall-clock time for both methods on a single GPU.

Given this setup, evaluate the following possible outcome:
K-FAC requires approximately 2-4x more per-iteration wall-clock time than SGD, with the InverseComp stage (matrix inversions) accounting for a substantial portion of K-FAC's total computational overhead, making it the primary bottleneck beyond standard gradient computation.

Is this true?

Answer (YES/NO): NO